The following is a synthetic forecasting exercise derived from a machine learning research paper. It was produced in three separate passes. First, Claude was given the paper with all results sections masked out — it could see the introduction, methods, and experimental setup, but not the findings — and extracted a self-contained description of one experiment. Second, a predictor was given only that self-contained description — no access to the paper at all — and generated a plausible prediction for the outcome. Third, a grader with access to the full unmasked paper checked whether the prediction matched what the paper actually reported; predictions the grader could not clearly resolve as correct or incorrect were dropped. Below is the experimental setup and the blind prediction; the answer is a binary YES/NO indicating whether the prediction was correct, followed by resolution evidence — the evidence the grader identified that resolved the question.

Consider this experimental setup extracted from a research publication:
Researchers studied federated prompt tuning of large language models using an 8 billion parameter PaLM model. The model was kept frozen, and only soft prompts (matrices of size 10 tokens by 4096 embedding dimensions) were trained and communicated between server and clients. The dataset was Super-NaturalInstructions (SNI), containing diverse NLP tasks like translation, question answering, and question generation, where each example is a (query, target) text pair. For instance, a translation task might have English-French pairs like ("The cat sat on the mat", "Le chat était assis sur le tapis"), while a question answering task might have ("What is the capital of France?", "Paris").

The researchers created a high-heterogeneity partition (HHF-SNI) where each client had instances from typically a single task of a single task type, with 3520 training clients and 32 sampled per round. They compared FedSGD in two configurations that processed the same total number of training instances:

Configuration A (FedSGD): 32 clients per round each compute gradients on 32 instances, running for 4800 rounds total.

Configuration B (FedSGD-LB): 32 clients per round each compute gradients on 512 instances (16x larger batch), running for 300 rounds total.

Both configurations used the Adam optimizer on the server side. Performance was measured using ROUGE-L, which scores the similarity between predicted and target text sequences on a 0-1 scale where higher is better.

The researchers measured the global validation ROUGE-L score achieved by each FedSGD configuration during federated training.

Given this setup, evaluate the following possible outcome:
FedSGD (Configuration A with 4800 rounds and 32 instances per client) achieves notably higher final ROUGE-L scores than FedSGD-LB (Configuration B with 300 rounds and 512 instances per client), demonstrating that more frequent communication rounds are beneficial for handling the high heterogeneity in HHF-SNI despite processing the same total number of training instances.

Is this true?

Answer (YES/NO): YES